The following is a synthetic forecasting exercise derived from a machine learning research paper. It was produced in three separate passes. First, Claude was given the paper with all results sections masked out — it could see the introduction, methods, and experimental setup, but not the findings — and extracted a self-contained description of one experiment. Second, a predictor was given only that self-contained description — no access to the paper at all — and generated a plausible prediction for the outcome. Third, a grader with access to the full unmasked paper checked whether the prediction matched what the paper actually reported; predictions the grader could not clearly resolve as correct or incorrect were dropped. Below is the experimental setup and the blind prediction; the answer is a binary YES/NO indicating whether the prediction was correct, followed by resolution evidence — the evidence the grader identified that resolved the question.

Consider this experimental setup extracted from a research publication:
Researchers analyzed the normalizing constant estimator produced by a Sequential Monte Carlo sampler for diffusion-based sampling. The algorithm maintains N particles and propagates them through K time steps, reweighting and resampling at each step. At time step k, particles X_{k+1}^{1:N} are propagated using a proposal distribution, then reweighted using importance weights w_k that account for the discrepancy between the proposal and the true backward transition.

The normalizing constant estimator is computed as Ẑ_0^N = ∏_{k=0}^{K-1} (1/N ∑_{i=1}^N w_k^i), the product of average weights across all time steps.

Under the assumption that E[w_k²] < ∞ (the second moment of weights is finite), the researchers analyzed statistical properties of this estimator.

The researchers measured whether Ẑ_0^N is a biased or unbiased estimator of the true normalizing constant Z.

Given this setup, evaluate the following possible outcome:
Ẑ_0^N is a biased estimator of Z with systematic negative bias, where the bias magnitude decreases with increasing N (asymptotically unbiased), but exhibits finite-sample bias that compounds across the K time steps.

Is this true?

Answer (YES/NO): NO